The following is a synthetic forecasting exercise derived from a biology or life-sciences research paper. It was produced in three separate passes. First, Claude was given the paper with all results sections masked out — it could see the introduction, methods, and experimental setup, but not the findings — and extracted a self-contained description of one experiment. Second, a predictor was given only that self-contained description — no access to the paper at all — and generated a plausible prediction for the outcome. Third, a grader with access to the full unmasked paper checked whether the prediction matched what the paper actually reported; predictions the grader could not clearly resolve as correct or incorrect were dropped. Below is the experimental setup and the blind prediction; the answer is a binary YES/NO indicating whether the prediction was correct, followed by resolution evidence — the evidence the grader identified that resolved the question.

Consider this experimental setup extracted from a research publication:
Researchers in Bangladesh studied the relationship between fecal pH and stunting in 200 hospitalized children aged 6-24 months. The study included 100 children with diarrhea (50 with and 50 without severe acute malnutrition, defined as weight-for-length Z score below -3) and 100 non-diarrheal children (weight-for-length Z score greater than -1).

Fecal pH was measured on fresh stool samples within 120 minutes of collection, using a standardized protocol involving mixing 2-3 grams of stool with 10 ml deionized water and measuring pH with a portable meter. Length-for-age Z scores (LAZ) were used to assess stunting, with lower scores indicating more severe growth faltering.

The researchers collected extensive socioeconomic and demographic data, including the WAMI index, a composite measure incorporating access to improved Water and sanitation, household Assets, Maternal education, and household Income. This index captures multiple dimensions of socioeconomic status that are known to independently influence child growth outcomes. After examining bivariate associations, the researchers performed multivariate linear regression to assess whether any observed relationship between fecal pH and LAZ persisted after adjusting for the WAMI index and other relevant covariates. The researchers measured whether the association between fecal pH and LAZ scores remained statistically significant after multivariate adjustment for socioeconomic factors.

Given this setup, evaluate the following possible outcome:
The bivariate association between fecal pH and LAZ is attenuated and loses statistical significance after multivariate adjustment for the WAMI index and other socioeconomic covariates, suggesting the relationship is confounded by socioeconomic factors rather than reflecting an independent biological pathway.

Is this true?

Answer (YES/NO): NO